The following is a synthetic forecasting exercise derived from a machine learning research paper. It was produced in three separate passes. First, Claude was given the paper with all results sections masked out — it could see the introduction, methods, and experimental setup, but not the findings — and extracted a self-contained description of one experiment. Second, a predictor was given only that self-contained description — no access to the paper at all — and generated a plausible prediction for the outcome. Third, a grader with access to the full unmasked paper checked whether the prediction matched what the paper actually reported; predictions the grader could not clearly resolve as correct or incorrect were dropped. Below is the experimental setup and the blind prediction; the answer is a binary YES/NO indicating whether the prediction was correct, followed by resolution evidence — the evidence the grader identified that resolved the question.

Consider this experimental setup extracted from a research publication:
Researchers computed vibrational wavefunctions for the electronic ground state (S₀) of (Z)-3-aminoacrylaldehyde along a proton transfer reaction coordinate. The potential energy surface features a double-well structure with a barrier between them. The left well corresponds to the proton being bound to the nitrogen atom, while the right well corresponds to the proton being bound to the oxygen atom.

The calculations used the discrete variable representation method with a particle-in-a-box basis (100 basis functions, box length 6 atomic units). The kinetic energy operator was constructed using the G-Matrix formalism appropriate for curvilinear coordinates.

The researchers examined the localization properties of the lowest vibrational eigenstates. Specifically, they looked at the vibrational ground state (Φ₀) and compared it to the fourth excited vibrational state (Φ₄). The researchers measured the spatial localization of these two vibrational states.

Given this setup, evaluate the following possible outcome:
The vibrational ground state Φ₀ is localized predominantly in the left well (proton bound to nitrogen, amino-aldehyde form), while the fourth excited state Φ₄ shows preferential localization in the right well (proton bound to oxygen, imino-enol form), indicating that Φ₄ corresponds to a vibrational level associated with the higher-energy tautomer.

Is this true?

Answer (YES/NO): YES